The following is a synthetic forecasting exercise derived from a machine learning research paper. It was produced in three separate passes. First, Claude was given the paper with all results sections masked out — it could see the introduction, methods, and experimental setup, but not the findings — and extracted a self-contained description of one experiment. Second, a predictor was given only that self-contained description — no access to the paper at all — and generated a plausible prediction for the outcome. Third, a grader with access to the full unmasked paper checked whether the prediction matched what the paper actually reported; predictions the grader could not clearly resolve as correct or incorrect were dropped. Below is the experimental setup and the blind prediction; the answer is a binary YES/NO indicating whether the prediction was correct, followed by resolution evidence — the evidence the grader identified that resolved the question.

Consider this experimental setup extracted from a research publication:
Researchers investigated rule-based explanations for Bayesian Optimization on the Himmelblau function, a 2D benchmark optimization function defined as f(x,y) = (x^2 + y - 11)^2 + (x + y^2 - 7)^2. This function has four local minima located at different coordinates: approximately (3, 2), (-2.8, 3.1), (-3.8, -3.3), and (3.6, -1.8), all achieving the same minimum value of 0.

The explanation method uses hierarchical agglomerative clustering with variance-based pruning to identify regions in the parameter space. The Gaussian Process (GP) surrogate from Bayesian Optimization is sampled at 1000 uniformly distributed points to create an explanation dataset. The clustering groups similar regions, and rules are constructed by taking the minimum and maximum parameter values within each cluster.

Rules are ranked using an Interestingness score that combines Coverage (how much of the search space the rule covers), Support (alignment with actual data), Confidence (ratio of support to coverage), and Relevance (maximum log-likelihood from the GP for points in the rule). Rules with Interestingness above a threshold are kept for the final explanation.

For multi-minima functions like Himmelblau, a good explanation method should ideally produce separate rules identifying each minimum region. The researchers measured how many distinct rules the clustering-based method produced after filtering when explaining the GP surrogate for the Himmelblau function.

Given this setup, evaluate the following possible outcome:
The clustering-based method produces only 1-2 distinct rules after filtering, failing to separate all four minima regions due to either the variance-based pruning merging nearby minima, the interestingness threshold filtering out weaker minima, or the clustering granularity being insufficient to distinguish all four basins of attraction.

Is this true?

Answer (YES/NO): NO